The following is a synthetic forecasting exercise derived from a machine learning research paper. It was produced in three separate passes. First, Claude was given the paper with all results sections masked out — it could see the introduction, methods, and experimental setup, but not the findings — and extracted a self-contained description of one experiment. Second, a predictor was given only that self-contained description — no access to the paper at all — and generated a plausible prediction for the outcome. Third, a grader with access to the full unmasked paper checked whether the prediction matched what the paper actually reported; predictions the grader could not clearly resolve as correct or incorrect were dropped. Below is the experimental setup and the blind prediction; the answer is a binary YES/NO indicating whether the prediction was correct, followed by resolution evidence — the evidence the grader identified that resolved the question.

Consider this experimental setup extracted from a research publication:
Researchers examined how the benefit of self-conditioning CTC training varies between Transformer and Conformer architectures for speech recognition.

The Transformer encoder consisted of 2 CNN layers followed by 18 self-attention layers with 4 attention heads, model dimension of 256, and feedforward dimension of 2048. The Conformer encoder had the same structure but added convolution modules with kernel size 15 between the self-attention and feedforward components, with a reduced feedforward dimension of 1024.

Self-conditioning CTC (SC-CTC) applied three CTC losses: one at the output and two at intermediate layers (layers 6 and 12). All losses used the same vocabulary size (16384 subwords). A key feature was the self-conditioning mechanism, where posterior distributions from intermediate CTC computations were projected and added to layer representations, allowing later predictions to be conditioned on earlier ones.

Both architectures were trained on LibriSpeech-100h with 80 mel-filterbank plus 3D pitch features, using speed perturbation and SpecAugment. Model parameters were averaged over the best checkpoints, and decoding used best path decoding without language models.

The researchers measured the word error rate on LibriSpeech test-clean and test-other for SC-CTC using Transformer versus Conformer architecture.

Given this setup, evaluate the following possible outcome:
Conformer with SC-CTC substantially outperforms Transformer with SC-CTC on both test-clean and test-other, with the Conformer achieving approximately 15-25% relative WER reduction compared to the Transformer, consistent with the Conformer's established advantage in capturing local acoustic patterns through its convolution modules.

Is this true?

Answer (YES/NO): YES